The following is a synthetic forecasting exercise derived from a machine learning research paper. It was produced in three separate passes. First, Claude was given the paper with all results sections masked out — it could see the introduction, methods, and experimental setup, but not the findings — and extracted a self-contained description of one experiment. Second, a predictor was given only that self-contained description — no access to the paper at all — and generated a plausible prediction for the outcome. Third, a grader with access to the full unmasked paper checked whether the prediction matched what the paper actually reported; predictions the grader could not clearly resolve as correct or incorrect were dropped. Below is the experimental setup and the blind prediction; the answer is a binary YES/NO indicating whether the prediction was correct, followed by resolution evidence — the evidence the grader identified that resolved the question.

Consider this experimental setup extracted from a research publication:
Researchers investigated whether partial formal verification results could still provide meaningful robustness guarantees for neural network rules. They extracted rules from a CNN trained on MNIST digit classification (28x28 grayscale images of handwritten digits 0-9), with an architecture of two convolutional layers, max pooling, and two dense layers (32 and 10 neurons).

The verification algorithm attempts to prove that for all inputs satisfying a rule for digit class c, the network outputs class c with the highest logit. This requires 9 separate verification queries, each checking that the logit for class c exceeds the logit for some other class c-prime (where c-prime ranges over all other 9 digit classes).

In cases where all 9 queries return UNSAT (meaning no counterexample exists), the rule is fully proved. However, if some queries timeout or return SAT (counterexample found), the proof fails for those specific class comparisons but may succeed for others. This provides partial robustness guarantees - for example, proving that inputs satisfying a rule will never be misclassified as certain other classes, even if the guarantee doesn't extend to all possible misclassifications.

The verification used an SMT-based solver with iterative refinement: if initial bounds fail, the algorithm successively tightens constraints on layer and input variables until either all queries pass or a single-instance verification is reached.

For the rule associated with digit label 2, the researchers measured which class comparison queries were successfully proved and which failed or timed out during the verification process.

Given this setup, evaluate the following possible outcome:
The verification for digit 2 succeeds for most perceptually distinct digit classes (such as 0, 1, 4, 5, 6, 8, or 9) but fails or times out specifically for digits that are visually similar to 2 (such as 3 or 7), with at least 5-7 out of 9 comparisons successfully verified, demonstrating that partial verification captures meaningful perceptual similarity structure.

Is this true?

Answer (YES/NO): NO